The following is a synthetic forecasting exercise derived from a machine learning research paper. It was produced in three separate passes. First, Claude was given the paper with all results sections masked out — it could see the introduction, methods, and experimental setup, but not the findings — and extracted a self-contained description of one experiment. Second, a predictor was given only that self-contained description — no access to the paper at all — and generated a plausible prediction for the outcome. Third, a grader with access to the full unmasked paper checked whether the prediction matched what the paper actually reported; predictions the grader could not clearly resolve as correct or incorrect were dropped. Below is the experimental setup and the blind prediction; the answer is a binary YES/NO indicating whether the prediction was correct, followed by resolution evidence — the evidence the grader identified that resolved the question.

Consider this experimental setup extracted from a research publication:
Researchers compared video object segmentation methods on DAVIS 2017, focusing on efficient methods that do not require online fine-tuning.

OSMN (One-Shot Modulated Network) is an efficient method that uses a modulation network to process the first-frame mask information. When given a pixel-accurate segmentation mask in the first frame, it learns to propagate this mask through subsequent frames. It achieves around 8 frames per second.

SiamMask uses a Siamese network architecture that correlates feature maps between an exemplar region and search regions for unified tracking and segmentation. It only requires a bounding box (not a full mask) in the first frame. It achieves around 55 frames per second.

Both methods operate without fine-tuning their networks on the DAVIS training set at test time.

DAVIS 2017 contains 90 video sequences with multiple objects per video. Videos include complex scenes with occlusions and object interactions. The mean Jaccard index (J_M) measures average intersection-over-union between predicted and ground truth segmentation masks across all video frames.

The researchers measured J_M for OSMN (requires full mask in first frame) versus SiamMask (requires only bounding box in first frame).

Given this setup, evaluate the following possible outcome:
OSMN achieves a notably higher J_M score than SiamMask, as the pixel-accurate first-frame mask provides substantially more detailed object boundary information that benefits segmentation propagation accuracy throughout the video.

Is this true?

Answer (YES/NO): NO